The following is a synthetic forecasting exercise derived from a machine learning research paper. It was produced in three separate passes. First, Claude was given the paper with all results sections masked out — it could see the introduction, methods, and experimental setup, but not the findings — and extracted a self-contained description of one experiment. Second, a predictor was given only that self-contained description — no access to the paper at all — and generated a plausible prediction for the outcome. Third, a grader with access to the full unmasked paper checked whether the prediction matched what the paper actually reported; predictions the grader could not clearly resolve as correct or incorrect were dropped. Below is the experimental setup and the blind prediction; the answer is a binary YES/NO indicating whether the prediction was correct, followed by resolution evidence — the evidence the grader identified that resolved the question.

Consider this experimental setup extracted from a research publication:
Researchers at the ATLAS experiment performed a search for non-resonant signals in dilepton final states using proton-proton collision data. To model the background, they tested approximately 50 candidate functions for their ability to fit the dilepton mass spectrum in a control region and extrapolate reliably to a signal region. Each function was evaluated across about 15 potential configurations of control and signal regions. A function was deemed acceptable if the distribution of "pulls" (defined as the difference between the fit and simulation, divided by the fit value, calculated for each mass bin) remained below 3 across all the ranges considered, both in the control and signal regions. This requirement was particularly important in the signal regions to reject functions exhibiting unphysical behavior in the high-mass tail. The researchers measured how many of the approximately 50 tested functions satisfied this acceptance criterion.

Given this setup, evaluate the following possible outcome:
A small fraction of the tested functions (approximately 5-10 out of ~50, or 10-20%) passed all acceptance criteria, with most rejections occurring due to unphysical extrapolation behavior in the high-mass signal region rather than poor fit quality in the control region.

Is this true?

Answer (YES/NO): NO